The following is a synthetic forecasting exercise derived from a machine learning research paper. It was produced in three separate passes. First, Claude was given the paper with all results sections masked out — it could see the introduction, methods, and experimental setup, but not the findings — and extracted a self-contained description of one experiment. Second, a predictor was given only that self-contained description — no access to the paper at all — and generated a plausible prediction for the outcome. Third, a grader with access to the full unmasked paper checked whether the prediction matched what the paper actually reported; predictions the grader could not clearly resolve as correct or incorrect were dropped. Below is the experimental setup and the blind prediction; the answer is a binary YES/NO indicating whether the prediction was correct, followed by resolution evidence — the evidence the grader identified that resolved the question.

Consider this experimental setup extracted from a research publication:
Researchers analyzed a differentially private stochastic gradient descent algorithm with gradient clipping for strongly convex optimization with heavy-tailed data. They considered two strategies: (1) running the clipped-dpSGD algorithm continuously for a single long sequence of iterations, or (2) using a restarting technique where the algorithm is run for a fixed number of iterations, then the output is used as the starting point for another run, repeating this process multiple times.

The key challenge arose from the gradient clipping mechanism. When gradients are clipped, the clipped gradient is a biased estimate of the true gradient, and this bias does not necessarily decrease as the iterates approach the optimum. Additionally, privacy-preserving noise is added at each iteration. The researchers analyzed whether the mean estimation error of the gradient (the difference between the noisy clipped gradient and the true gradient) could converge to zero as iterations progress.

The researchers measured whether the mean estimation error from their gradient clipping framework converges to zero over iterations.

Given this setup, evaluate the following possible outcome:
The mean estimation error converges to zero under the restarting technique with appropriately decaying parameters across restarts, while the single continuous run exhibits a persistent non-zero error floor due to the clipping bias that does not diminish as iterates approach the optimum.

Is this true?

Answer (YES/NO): NO